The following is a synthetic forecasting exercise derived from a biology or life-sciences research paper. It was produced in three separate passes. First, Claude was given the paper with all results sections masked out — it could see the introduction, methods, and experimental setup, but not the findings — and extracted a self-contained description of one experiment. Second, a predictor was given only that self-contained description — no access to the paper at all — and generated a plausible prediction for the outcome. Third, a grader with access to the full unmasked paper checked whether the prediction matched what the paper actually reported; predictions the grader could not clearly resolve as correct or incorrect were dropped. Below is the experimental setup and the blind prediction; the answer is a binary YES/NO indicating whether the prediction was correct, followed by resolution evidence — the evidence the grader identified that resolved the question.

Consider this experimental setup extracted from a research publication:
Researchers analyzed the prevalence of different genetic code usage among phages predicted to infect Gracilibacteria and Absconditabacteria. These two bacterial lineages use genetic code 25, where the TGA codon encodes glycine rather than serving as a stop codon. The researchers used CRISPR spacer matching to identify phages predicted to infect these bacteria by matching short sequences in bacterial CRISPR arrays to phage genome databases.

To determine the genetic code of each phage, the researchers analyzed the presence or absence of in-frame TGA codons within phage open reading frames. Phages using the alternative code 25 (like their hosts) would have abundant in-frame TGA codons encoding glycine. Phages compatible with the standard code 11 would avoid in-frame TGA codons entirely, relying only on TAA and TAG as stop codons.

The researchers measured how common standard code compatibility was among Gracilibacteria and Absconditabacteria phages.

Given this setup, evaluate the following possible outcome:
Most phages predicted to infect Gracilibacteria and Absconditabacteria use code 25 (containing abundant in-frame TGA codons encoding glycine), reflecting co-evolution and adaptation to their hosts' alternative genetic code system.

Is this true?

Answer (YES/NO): NO